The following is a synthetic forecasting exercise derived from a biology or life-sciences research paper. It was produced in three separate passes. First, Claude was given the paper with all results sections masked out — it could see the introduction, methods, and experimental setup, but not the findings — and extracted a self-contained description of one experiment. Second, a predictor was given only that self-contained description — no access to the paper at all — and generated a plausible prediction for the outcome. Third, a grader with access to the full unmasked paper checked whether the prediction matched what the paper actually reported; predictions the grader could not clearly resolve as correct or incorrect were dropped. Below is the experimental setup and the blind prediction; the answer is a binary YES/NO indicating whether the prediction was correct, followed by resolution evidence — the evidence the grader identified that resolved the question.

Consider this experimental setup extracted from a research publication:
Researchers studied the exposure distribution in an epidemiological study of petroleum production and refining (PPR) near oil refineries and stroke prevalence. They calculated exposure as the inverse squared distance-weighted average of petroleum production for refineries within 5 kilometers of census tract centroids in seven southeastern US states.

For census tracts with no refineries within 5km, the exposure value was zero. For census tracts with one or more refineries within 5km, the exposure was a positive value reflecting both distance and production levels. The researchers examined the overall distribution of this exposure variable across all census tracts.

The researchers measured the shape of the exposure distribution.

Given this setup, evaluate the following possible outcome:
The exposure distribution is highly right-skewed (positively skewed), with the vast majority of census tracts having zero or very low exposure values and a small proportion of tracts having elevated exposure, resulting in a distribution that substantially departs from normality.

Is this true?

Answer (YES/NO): NO